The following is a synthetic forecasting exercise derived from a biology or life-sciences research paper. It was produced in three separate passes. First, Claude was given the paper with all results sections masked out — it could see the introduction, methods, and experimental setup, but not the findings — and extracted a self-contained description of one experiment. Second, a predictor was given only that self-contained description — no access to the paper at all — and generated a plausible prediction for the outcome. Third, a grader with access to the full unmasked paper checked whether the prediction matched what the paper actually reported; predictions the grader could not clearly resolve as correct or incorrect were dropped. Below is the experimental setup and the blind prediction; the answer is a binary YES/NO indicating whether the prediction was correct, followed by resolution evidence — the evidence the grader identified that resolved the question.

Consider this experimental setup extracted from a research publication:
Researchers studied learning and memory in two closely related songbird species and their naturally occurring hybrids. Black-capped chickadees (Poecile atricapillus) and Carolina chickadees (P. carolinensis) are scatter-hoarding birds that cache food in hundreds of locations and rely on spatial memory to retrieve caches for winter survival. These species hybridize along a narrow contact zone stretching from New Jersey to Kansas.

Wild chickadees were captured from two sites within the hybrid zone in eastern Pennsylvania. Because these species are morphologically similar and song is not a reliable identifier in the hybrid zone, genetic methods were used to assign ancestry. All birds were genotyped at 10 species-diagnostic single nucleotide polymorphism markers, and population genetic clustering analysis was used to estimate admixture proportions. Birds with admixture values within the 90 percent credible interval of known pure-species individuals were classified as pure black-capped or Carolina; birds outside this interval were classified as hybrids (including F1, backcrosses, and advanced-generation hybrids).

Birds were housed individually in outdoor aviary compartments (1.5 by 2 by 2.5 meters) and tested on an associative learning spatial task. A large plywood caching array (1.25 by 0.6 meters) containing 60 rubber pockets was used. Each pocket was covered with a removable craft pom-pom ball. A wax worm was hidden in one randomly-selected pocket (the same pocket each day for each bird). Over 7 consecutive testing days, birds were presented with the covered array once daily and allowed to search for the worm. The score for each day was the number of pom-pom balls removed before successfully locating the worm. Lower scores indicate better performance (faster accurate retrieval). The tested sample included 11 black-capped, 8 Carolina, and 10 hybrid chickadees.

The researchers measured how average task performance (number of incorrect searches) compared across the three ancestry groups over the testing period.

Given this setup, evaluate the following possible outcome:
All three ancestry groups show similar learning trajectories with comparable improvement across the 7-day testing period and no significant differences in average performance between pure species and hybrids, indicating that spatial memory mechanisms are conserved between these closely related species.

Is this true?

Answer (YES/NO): NO